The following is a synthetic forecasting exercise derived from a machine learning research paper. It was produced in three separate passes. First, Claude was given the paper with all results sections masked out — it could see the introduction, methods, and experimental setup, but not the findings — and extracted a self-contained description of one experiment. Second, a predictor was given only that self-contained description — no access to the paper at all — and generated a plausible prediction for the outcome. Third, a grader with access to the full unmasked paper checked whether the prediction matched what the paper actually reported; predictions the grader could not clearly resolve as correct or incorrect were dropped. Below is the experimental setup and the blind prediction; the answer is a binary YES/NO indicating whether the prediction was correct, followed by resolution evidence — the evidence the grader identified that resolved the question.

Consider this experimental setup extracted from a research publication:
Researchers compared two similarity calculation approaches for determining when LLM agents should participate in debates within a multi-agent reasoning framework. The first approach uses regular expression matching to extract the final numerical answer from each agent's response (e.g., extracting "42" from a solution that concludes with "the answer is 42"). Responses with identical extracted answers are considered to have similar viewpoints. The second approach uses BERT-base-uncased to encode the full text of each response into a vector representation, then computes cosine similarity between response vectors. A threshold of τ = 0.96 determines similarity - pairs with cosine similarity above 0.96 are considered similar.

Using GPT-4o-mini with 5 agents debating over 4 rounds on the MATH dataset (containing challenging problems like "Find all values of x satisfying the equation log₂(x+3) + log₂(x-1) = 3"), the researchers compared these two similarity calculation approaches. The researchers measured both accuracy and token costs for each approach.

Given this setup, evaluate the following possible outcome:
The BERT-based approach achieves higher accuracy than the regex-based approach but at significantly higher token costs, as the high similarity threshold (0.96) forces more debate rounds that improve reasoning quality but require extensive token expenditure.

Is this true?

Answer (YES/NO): NO